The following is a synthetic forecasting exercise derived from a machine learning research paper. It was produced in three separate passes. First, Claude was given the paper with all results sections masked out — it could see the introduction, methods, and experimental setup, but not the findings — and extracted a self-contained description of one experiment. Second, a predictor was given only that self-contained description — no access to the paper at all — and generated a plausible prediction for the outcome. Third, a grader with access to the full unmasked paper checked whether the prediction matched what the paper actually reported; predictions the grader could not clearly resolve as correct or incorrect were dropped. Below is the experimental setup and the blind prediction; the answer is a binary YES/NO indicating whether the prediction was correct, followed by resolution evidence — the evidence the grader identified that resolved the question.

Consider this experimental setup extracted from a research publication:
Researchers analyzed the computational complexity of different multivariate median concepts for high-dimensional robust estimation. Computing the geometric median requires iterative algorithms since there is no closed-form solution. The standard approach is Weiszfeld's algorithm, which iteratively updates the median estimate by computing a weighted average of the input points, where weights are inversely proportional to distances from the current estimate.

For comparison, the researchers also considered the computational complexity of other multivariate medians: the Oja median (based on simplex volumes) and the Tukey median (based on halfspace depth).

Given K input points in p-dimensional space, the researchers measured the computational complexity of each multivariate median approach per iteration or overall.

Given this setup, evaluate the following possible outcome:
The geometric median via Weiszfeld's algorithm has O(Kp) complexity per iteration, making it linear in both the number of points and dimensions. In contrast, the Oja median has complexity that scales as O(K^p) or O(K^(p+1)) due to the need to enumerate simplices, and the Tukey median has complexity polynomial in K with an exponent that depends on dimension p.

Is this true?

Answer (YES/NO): NO